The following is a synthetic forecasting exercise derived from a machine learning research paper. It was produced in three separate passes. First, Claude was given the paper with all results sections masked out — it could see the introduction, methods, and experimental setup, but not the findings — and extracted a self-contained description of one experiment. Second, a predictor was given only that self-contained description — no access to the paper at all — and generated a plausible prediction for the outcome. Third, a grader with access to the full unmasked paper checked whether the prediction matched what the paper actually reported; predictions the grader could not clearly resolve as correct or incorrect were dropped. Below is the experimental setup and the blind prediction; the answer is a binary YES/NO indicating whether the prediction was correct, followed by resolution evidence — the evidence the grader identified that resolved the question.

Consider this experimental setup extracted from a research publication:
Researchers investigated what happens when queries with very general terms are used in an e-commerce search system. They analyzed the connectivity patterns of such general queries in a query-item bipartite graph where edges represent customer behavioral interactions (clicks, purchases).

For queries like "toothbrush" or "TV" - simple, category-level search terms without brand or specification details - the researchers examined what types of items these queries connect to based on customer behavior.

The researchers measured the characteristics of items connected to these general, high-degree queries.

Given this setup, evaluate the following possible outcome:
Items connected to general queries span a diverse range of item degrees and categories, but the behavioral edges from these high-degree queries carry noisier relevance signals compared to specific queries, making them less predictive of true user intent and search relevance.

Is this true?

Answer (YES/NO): NO